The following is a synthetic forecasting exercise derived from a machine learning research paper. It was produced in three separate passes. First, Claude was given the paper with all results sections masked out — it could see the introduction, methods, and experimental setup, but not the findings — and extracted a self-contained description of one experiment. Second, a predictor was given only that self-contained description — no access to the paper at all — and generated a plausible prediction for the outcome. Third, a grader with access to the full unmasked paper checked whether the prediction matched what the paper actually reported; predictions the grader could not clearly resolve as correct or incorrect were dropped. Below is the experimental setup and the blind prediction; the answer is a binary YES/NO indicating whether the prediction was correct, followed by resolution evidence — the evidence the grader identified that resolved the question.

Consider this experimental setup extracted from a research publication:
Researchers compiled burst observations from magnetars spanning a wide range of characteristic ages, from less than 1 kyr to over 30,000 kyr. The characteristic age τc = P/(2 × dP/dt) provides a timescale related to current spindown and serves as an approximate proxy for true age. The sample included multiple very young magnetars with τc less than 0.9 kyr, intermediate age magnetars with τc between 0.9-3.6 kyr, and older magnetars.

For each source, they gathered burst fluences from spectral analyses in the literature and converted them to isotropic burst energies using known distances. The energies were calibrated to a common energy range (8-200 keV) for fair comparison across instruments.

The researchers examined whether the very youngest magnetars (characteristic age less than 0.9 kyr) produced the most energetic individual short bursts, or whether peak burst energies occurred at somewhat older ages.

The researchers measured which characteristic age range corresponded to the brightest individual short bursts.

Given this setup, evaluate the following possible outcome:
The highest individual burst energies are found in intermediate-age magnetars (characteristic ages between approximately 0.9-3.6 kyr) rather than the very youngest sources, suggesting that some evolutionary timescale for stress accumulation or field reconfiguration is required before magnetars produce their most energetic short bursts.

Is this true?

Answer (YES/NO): YES